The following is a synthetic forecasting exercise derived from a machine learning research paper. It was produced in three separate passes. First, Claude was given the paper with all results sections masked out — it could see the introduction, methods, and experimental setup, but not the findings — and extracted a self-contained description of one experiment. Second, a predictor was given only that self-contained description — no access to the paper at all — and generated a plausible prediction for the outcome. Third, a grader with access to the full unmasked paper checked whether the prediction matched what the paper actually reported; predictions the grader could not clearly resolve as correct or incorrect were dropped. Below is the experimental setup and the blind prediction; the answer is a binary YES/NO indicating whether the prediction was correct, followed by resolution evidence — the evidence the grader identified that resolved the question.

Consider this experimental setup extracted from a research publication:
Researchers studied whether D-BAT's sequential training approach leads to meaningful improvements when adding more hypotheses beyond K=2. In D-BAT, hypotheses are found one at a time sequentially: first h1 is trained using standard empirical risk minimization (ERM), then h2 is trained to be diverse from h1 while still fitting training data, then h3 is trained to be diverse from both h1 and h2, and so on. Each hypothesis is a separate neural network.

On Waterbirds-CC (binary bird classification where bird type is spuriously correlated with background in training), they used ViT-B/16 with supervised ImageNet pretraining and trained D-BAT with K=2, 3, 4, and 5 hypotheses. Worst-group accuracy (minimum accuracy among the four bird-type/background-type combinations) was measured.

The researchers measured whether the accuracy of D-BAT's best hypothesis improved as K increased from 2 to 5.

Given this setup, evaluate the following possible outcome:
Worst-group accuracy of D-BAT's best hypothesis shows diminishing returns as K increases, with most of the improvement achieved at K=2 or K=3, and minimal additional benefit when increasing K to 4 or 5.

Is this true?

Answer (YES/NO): NO